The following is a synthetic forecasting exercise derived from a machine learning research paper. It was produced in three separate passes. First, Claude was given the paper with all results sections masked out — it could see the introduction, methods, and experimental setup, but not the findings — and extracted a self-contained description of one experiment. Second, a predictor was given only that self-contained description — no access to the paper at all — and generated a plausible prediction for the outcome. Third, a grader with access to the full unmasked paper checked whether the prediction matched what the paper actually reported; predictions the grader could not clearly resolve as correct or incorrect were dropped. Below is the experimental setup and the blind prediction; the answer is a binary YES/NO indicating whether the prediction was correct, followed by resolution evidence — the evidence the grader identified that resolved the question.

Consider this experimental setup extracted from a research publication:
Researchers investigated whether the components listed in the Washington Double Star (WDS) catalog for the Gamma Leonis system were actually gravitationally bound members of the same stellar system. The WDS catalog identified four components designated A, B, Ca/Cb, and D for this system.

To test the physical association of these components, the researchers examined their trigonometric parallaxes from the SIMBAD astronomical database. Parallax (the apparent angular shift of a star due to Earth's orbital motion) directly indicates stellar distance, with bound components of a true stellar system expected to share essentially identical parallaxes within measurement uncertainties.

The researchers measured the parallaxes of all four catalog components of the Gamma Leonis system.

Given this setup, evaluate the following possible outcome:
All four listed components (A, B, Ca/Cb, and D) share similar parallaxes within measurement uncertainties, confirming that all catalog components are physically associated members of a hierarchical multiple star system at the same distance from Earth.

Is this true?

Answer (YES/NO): NO